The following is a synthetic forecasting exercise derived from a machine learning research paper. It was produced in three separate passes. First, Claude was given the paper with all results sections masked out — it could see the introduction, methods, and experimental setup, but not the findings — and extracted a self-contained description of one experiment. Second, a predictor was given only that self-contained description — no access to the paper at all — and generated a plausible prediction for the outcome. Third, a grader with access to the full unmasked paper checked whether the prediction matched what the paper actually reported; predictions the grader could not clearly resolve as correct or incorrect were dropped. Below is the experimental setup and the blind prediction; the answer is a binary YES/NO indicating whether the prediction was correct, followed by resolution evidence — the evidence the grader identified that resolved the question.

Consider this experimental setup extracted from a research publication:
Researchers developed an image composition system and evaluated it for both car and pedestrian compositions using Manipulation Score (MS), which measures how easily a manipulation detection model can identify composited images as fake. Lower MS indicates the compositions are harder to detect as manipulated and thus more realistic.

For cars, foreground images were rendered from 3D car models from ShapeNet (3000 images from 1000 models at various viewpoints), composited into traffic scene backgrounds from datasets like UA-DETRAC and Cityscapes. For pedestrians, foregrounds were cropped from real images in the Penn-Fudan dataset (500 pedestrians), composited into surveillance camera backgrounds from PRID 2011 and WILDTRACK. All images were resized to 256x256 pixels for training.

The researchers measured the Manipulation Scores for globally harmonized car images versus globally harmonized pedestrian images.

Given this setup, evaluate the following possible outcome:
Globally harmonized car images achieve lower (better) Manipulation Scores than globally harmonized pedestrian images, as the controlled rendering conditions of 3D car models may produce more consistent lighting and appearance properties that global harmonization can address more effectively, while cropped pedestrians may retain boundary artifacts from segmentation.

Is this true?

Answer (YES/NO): NO